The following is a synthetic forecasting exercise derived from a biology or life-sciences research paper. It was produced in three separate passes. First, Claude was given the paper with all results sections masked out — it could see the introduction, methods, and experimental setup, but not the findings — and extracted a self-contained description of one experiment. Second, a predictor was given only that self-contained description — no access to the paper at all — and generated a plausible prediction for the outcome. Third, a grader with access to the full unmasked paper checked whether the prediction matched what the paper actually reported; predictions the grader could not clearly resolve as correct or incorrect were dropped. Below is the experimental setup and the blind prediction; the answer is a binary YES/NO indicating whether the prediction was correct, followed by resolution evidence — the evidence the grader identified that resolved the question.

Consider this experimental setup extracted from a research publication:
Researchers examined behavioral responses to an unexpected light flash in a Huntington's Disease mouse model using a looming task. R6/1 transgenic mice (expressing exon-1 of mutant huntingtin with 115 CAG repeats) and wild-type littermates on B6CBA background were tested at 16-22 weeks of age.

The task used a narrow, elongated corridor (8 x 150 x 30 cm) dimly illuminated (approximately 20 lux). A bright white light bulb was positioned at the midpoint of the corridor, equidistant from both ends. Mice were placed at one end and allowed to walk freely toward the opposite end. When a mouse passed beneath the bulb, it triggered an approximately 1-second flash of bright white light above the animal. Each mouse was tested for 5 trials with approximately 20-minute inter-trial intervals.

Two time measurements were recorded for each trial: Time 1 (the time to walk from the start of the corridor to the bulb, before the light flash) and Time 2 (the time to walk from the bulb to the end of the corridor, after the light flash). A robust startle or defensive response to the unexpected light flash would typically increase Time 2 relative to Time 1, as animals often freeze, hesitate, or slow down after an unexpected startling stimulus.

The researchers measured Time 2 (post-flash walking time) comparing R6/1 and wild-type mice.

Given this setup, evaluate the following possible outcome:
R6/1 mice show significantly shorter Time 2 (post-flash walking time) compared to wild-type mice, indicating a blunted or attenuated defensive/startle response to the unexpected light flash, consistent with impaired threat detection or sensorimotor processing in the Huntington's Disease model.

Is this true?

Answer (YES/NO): NO